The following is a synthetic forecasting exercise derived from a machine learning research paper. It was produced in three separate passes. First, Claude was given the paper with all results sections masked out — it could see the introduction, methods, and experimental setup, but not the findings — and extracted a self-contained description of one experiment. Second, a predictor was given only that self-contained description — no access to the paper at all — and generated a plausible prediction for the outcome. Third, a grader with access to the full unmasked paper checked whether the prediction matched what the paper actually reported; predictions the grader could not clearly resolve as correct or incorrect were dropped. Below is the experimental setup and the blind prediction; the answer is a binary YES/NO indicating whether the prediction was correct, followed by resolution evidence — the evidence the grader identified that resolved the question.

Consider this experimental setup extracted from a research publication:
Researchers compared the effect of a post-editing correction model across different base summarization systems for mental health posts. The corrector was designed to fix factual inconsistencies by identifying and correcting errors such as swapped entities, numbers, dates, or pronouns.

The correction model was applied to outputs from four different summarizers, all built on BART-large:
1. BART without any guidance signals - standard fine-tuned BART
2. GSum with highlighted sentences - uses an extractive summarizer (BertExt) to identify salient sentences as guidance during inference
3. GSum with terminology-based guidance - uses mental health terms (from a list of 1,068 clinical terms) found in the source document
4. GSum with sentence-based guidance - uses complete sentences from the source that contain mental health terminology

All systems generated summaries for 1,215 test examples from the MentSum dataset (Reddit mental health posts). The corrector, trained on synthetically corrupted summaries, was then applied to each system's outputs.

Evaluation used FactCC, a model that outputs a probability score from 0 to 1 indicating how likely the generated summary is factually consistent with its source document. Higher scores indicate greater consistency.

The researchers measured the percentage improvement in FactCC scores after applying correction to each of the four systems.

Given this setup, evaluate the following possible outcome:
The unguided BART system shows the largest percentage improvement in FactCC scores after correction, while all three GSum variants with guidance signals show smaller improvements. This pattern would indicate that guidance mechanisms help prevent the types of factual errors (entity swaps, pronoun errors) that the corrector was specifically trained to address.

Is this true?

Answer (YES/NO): YES